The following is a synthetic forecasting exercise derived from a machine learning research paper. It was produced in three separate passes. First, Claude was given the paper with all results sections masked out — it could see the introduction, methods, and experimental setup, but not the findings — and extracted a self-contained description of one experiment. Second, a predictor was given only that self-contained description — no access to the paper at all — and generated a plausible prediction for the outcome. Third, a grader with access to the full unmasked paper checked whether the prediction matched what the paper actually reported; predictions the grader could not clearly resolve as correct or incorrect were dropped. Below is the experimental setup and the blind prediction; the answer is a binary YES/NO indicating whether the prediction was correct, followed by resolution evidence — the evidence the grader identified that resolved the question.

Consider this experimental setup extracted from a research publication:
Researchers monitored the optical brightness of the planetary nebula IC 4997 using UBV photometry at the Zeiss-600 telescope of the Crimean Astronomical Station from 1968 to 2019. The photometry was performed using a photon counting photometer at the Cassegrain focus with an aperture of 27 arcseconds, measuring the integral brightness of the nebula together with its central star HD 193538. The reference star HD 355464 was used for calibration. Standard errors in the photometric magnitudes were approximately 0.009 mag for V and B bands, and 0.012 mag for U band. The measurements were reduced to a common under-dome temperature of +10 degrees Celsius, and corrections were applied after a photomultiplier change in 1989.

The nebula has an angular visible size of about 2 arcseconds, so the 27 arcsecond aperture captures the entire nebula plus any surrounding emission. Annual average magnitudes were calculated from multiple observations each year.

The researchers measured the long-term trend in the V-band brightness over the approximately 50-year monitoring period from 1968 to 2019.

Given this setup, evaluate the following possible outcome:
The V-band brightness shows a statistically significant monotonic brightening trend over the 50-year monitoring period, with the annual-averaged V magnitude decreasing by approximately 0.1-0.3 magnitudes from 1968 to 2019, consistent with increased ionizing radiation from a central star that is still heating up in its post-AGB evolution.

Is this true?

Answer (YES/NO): NO